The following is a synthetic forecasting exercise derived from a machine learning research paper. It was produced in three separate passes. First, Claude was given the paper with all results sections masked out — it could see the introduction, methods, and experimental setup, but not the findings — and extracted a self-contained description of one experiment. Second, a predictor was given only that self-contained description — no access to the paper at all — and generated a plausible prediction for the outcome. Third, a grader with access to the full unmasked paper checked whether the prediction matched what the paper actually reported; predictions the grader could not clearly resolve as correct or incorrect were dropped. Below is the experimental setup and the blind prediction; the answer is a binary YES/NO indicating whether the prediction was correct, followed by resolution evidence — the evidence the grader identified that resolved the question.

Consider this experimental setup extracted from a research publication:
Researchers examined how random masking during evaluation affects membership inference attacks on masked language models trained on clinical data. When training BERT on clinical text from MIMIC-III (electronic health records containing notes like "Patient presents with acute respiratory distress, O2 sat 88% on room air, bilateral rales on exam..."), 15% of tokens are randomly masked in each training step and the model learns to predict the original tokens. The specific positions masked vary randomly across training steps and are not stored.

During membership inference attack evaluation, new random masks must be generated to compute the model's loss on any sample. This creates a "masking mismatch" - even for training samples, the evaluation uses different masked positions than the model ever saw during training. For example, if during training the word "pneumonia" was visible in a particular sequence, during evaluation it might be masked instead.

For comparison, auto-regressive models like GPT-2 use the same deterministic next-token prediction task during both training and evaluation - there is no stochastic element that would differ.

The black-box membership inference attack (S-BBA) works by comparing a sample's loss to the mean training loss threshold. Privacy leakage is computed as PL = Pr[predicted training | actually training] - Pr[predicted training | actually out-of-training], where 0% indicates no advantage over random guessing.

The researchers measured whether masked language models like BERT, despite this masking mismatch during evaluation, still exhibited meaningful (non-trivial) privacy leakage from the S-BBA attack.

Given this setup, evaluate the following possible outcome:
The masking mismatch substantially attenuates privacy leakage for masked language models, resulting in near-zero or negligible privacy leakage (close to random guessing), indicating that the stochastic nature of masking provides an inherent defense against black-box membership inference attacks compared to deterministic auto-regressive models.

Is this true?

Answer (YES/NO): NO